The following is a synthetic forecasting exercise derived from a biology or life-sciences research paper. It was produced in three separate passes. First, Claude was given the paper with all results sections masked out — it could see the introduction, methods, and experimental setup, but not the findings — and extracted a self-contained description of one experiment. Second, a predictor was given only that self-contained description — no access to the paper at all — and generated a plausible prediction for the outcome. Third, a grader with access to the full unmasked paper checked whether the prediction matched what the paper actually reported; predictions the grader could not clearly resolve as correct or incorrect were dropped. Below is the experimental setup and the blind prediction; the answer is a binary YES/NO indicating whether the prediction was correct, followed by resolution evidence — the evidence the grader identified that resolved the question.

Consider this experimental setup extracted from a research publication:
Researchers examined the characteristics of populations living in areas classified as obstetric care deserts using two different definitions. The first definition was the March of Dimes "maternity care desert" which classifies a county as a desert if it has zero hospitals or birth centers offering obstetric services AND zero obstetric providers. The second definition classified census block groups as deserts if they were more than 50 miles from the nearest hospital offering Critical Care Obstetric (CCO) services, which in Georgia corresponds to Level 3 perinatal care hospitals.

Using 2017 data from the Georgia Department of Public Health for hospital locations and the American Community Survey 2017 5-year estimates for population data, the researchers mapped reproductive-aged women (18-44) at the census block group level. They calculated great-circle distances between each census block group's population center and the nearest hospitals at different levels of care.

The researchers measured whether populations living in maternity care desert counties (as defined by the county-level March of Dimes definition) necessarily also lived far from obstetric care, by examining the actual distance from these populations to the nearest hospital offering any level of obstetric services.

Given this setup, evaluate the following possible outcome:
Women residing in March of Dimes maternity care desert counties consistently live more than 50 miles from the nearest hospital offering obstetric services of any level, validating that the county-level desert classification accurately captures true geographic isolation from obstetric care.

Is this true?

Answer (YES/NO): NO